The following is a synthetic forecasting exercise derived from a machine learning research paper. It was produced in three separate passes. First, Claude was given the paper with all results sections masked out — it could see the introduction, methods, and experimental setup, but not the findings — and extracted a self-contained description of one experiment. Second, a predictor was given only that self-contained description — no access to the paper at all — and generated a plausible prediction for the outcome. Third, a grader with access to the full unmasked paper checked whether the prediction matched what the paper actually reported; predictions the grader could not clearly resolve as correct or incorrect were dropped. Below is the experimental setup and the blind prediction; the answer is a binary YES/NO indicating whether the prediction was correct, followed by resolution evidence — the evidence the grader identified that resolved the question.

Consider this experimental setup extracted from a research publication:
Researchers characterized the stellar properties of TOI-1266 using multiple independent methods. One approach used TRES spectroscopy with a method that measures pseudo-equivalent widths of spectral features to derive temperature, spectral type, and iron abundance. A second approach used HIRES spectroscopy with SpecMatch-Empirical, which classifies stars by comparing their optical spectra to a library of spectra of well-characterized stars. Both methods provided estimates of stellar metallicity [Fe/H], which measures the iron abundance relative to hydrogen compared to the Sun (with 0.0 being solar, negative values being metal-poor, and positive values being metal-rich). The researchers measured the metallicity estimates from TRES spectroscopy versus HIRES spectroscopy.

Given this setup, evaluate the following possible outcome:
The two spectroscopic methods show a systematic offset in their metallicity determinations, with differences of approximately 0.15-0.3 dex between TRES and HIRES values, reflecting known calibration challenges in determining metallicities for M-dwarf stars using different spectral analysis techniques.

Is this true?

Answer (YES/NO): YES